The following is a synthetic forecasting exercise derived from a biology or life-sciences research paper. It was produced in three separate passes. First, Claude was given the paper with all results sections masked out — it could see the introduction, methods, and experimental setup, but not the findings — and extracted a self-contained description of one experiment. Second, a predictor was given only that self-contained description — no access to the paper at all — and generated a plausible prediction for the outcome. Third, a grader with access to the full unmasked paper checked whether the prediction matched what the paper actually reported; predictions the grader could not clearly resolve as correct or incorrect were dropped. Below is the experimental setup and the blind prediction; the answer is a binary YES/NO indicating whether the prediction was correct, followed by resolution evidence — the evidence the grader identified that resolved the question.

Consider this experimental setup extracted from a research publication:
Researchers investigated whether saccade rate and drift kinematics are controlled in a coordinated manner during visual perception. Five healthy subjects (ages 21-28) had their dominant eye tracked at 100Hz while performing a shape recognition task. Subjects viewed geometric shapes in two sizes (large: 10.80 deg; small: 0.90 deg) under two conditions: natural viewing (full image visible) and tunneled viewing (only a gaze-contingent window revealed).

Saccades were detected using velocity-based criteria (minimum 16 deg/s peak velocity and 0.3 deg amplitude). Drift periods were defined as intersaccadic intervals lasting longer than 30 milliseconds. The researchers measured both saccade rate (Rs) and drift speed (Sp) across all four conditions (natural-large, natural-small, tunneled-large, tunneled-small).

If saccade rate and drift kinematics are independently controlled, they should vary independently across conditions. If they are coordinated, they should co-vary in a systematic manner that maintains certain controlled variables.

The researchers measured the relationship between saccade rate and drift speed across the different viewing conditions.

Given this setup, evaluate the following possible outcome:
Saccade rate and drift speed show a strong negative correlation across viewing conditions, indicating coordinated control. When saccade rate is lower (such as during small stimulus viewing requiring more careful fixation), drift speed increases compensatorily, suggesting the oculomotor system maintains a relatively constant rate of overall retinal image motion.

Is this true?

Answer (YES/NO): NO